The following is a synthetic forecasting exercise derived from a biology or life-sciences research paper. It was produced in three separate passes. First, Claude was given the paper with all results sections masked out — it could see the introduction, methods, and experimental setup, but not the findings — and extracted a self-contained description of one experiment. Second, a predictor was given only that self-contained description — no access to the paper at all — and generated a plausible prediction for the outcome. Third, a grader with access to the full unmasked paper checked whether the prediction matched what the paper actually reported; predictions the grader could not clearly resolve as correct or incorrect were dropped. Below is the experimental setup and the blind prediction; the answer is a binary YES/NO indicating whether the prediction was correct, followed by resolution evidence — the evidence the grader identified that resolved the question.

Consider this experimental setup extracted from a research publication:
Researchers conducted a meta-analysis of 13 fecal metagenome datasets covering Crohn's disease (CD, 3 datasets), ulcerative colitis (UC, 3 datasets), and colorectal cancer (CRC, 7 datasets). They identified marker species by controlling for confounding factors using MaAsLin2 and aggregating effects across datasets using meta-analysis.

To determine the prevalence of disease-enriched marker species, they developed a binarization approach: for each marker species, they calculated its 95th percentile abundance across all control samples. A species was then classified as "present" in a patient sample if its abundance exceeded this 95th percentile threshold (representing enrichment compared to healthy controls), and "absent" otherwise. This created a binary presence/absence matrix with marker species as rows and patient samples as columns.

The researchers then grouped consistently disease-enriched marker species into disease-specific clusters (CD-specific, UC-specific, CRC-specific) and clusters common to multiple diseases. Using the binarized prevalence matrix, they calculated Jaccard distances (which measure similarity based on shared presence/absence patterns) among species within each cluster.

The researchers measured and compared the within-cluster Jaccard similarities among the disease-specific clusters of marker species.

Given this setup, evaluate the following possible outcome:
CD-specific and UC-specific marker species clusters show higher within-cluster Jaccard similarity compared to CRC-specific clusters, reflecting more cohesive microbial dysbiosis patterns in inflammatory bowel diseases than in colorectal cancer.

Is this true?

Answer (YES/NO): NO